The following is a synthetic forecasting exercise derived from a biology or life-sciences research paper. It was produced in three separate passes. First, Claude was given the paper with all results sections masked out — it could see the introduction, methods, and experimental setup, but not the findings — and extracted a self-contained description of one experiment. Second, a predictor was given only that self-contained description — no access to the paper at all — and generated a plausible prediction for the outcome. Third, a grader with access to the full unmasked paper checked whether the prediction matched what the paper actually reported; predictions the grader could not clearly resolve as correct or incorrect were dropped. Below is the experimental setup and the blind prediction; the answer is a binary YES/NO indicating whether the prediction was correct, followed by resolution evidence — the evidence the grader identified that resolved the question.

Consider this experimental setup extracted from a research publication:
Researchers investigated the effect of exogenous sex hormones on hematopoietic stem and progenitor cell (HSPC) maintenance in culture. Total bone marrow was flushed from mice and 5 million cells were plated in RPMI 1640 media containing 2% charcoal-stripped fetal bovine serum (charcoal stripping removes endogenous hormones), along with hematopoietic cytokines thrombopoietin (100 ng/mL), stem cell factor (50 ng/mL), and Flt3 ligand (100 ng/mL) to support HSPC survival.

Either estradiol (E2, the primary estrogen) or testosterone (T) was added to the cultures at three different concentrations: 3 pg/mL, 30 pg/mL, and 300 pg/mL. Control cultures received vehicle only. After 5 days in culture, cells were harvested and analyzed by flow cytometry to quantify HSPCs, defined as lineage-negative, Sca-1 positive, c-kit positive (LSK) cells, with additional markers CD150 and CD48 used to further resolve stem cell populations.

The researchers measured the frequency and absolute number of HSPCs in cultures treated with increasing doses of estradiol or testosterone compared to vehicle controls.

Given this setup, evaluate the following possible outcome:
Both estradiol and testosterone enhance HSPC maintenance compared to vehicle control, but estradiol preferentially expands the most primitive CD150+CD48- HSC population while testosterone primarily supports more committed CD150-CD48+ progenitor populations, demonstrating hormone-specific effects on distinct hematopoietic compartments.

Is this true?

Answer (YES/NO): NO